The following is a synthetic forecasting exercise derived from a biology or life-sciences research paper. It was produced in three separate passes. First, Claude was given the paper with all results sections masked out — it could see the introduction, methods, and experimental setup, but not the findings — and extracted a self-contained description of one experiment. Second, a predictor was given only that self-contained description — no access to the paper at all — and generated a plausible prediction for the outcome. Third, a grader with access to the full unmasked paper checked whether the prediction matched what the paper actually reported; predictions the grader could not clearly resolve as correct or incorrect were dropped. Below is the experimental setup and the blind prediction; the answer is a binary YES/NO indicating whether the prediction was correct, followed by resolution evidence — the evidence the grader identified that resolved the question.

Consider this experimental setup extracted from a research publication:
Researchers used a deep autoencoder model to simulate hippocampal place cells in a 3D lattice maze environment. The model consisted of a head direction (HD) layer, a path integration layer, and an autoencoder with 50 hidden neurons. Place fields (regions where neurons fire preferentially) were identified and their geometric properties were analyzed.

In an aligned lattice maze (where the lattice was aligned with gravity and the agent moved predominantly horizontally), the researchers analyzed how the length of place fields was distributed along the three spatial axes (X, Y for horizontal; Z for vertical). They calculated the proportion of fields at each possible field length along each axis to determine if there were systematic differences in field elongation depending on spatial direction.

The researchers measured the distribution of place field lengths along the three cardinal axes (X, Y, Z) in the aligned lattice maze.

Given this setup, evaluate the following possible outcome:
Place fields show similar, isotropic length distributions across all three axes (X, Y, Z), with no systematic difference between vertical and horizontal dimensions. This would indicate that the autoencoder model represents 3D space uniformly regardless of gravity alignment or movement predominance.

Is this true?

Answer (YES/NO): NO